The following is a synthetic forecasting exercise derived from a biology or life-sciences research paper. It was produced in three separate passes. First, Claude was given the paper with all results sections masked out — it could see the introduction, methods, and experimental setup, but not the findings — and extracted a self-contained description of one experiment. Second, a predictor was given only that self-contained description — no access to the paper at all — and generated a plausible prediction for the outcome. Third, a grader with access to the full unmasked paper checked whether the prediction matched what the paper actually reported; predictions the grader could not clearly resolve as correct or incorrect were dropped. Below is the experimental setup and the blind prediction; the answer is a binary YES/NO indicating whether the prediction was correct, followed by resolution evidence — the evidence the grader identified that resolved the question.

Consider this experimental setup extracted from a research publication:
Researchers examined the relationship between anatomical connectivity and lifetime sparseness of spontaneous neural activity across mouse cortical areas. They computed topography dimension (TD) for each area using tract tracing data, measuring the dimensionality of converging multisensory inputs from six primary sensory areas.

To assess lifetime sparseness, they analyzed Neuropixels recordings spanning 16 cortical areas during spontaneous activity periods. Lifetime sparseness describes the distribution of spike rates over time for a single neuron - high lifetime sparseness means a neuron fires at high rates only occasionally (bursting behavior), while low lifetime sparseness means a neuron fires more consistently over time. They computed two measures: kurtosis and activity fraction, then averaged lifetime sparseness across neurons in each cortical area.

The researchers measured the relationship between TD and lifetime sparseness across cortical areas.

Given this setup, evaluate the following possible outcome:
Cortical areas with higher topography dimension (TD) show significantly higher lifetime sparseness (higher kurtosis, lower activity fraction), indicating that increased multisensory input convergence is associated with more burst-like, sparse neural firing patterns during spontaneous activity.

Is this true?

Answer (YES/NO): NO